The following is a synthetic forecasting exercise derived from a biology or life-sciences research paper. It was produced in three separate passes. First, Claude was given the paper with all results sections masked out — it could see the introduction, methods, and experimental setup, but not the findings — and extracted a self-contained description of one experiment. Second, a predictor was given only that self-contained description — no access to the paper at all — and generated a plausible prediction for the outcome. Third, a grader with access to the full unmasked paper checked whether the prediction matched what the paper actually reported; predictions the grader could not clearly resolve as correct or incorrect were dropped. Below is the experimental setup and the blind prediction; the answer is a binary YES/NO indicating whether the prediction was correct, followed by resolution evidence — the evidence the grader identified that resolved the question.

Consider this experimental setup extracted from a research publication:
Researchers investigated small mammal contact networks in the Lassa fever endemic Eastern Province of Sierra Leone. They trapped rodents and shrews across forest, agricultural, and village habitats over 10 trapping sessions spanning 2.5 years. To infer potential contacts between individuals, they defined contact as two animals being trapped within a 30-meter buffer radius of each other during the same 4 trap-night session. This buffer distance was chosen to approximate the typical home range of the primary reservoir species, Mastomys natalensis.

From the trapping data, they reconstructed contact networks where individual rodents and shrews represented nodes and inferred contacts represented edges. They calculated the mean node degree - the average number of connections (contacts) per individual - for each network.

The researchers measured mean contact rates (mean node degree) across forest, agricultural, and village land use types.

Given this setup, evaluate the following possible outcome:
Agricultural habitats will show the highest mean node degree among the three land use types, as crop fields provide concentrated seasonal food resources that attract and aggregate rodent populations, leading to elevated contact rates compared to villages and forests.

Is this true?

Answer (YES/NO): NO